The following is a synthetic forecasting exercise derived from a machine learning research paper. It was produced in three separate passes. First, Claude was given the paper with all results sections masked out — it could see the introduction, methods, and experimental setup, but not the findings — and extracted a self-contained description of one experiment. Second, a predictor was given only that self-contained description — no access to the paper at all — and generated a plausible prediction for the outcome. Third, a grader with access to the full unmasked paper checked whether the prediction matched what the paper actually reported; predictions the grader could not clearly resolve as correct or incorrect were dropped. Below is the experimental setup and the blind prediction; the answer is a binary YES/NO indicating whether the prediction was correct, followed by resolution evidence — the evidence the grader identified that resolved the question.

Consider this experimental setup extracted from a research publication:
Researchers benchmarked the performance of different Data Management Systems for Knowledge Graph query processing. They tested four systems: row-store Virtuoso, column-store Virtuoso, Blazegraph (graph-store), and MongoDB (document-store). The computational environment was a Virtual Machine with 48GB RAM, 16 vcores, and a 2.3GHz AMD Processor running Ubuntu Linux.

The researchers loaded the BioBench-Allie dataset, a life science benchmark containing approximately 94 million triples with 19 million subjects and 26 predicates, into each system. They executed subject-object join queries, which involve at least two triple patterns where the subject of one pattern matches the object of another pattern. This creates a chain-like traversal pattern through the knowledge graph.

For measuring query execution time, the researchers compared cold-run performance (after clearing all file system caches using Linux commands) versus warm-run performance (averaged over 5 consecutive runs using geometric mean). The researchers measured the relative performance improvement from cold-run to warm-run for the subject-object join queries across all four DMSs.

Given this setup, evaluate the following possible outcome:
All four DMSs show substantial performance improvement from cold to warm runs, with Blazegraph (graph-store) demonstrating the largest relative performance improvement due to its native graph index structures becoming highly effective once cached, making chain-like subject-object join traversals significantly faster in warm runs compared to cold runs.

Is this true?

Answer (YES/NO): NO